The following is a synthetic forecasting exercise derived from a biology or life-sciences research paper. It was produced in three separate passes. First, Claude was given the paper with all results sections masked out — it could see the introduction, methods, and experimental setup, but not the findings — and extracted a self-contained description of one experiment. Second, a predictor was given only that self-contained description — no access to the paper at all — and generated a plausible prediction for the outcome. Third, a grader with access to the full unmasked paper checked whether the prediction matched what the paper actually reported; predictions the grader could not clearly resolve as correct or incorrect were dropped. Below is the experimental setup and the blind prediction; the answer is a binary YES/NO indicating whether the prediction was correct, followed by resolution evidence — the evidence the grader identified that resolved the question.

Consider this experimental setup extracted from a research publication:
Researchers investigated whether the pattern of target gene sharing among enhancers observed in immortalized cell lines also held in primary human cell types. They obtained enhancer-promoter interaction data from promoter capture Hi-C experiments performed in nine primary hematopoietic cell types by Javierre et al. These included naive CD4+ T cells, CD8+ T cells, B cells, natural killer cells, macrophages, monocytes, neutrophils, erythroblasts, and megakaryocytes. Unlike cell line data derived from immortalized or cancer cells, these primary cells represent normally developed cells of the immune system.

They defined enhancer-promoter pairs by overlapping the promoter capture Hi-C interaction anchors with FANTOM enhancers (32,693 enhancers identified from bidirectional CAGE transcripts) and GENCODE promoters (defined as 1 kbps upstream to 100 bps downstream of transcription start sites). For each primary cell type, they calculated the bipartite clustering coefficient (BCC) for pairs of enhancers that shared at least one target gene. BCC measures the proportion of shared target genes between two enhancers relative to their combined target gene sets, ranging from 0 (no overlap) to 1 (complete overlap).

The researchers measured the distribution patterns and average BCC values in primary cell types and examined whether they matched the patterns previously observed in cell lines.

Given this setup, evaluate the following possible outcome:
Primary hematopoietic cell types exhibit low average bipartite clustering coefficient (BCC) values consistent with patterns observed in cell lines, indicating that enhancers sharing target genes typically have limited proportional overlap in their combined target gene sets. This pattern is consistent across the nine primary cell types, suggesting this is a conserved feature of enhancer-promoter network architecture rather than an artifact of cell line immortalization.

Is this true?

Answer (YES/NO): NO